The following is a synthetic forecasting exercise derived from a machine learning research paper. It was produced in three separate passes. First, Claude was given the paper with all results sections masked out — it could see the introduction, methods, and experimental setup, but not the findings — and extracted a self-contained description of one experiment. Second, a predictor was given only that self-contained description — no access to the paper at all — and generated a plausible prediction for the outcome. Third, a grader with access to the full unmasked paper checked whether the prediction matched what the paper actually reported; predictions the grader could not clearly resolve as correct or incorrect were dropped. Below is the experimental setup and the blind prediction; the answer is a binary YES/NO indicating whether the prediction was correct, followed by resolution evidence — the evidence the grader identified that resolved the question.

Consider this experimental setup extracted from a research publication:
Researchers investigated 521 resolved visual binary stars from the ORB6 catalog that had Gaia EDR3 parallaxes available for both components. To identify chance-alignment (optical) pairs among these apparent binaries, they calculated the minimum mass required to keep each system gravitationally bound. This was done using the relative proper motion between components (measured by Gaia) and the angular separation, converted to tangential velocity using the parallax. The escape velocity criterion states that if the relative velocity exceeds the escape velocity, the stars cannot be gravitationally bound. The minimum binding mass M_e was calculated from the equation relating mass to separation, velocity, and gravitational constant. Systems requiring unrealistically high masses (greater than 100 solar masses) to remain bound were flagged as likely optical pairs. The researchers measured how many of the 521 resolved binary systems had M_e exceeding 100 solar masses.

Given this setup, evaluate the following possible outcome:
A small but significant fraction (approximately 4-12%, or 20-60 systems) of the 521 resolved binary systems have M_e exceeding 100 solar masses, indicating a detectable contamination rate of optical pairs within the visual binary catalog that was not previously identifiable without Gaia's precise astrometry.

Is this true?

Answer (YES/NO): NO